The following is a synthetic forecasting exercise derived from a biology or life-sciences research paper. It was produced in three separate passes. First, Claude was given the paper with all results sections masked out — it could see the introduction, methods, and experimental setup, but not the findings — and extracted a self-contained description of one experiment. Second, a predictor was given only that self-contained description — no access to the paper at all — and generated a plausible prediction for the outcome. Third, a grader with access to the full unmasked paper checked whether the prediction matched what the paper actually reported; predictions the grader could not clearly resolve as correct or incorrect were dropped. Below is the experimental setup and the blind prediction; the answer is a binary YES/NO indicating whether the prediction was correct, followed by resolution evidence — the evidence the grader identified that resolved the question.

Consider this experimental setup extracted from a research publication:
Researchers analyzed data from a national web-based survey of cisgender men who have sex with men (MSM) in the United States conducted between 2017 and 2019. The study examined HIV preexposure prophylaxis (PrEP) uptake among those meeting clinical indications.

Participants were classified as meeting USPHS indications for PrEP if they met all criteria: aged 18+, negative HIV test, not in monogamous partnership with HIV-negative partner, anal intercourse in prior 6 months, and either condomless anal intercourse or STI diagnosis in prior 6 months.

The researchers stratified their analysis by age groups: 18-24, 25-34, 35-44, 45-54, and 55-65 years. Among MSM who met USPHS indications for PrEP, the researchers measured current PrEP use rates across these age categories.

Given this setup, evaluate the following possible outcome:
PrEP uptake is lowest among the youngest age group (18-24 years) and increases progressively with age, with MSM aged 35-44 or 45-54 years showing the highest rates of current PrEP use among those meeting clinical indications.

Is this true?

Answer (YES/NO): YES